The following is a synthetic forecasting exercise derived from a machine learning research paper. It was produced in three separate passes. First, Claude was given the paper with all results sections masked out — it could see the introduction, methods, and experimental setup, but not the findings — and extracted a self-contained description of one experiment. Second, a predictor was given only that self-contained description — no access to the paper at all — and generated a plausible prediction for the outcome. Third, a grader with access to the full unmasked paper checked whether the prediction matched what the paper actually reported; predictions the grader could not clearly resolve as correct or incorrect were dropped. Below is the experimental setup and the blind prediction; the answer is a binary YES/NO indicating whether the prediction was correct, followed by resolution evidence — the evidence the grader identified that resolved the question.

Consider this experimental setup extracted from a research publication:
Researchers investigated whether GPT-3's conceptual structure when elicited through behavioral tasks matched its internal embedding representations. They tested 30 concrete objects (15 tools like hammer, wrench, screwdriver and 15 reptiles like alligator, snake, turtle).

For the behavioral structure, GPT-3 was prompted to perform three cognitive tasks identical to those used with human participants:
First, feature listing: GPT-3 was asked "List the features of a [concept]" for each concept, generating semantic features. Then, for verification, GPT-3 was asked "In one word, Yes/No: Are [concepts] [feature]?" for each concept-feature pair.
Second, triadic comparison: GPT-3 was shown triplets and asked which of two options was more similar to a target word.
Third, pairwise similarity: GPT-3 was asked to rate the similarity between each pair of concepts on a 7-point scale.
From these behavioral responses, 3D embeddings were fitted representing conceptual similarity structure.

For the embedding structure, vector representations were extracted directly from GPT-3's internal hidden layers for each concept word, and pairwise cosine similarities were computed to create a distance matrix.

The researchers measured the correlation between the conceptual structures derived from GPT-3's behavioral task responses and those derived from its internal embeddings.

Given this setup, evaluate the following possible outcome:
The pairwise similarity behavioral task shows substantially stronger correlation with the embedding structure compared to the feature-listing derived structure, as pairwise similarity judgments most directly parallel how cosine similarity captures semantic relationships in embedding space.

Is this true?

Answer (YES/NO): NO